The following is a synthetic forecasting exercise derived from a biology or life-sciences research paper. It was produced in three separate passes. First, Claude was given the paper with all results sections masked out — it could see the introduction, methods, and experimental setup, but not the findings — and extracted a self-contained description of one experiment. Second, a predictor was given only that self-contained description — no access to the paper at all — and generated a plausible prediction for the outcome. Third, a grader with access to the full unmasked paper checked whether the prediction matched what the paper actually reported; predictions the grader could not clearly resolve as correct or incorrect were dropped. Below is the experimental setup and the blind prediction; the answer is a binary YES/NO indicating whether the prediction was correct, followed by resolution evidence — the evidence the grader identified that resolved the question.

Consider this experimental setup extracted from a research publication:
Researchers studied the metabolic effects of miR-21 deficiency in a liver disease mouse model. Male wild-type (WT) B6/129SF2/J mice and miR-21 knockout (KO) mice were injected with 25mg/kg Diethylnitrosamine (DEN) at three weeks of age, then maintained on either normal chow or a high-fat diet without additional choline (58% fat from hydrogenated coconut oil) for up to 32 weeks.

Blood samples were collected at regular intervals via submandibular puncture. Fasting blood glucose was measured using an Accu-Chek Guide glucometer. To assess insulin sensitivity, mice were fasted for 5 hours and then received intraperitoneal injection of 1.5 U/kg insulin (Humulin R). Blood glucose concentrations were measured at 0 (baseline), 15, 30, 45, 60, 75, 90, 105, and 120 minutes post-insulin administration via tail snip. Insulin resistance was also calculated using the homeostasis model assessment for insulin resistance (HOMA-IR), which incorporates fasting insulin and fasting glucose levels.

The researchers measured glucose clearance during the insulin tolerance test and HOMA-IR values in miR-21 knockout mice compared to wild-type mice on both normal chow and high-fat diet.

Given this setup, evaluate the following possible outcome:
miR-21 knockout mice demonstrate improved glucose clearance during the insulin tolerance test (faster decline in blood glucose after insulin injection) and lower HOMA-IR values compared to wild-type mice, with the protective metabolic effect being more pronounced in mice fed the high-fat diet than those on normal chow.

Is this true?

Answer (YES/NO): NO